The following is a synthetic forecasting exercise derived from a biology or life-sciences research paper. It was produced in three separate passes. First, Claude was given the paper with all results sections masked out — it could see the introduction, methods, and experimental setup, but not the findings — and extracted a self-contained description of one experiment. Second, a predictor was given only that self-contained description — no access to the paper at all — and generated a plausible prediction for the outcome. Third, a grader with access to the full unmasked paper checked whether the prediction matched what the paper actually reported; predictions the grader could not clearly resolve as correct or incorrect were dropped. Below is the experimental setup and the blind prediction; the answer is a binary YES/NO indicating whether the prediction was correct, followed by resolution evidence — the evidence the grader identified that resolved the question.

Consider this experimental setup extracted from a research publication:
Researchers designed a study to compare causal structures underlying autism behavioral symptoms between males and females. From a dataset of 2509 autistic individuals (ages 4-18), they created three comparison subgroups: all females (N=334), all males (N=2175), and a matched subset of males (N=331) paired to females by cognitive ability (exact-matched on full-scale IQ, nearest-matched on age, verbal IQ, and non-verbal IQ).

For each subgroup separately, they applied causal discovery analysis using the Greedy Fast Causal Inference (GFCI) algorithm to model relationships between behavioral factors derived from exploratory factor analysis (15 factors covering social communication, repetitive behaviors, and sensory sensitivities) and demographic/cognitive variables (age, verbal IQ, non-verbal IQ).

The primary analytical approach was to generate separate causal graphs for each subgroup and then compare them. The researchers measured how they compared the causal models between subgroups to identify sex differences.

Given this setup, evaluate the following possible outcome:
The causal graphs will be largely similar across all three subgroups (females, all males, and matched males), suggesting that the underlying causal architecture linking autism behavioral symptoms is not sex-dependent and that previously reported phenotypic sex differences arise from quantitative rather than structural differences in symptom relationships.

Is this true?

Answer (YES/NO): NO